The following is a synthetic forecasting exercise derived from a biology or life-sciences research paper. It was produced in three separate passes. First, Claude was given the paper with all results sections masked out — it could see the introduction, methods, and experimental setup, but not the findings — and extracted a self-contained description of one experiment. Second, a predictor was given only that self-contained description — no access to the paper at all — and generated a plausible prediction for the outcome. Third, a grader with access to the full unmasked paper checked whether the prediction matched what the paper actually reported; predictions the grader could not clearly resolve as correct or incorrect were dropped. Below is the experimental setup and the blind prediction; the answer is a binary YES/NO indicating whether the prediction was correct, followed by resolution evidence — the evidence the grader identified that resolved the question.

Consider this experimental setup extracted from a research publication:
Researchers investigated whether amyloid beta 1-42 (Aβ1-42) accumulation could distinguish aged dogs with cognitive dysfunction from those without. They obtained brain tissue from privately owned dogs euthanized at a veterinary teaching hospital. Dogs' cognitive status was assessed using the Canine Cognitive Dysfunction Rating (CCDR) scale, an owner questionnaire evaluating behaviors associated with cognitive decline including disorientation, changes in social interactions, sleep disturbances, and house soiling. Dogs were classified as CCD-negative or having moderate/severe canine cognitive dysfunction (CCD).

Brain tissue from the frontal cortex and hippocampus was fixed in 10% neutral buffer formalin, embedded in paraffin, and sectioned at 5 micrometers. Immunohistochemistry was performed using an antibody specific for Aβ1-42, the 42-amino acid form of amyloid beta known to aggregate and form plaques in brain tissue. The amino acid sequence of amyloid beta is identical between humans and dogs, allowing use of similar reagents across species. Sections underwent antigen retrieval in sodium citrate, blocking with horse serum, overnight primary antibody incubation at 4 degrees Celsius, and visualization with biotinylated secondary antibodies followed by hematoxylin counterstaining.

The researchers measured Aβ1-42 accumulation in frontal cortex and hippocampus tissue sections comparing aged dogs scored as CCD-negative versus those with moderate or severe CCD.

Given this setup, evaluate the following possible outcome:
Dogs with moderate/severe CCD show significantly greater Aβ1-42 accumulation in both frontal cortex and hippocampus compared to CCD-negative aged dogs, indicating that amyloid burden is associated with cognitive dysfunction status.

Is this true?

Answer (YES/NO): NO